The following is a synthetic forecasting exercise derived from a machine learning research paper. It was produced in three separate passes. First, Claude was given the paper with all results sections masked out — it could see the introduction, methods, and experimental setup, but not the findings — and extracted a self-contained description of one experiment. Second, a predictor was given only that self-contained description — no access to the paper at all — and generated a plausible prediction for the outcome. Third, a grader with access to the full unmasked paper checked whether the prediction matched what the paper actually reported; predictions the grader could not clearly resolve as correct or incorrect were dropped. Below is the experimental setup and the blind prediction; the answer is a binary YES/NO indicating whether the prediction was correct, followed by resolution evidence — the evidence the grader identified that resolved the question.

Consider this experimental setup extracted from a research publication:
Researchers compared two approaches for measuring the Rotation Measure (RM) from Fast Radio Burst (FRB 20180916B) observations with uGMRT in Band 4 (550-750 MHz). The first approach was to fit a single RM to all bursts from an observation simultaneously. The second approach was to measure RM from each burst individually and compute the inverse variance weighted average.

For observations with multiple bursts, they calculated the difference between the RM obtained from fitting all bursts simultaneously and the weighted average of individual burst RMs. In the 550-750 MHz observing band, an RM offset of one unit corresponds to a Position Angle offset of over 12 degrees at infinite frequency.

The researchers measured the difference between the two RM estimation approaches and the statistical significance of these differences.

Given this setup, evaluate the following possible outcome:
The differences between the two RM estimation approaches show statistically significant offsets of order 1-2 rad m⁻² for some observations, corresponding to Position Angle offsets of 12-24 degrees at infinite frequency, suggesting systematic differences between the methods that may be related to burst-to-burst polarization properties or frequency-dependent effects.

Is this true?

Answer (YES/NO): NO